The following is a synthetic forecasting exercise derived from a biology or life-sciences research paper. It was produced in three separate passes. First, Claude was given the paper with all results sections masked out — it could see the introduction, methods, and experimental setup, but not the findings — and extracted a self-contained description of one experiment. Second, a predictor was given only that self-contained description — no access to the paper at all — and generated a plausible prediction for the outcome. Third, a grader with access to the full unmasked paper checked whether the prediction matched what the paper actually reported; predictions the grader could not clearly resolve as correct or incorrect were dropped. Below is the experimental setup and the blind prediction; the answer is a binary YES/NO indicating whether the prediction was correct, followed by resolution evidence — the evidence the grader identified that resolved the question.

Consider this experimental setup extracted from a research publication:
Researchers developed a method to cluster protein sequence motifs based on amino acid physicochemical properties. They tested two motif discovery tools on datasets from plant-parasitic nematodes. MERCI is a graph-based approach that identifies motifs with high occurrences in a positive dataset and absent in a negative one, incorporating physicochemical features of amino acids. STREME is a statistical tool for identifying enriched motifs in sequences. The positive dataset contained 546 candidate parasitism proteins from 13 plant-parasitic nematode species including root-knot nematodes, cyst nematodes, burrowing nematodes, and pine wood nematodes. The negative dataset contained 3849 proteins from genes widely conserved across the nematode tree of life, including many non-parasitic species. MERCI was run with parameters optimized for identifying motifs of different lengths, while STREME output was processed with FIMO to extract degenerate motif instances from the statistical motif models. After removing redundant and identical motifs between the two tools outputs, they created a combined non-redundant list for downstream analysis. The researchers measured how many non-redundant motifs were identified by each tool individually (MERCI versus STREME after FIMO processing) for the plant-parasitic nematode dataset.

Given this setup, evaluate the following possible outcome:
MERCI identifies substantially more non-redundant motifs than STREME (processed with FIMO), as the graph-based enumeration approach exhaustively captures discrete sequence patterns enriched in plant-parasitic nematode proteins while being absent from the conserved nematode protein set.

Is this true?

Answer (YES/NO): NO